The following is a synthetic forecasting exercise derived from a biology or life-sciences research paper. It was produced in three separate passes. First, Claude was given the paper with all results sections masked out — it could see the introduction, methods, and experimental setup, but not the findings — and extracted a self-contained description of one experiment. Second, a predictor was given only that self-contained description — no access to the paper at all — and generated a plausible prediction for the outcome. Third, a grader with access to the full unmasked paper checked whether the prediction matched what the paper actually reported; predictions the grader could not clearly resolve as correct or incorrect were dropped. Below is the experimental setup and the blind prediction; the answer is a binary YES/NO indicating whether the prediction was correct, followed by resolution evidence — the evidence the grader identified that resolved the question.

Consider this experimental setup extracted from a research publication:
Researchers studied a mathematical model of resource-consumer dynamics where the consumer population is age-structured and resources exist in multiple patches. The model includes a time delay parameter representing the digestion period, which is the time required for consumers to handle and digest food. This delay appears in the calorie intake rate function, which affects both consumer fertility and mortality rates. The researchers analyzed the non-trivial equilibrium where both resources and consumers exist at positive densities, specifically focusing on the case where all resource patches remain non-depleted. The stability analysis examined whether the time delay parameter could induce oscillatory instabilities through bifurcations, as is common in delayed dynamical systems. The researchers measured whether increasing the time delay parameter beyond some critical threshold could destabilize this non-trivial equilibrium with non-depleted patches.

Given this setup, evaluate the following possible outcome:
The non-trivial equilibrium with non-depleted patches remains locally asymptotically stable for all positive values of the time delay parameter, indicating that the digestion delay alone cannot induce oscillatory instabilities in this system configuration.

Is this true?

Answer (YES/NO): YES